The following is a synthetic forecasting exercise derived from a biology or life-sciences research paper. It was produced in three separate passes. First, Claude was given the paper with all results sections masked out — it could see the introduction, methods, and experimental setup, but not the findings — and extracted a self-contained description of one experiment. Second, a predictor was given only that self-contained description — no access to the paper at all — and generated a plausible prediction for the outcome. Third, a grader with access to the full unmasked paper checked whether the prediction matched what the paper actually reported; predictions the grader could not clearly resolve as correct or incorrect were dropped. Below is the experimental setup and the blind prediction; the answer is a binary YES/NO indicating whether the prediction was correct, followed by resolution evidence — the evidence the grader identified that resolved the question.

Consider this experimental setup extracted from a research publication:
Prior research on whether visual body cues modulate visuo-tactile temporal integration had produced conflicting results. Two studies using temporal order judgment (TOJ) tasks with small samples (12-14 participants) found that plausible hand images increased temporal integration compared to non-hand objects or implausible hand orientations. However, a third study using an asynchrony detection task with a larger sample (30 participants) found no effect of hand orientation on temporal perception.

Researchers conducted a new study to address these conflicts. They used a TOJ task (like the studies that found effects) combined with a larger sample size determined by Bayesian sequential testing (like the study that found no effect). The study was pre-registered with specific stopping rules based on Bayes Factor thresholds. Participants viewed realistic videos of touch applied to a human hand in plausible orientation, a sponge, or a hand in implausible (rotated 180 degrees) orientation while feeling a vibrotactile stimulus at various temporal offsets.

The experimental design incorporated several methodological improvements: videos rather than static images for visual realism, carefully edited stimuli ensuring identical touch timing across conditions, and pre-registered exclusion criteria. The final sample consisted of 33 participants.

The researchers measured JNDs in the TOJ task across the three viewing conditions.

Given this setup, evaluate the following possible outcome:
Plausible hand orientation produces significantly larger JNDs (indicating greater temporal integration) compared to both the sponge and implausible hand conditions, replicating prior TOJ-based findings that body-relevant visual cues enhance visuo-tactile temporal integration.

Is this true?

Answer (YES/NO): NO